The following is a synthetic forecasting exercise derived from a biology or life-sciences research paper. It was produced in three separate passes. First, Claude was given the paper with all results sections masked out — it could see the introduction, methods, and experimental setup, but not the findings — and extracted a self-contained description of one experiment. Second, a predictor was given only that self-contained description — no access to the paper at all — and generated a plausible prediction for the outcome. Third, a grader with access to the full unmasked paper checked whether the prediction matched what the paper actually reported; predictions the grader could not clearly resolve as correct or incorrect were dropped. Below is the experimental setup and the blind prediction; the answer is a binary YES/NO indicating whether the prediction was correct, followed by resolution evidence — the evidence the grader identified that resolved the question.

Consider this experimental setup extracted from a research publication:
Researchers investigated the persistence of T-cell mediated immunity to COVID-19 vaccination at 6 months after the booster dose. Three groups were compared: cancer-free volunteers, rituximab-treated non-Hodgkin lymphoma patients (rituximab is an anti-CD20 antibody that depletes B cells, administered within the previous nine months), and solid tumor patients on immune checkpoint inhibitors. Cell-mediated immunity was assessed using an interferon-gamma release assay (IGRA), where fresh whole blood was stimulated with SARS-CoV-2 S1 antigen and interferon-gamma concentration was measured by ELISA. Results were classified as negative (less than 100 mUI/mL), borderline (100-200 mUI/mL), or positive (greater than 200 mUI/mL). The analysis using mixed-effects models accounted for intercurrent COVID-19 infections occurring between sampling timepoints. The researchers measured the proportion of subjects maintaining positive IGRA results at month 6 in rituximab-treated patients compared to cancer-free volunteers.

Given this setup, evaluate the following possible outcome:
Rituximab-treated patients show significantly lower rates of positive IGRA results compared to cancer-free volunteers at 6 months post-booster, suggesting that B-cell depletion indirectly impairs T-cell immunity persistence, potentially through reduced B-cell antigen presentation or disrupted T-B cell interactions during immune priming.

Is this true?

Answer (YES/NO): NO